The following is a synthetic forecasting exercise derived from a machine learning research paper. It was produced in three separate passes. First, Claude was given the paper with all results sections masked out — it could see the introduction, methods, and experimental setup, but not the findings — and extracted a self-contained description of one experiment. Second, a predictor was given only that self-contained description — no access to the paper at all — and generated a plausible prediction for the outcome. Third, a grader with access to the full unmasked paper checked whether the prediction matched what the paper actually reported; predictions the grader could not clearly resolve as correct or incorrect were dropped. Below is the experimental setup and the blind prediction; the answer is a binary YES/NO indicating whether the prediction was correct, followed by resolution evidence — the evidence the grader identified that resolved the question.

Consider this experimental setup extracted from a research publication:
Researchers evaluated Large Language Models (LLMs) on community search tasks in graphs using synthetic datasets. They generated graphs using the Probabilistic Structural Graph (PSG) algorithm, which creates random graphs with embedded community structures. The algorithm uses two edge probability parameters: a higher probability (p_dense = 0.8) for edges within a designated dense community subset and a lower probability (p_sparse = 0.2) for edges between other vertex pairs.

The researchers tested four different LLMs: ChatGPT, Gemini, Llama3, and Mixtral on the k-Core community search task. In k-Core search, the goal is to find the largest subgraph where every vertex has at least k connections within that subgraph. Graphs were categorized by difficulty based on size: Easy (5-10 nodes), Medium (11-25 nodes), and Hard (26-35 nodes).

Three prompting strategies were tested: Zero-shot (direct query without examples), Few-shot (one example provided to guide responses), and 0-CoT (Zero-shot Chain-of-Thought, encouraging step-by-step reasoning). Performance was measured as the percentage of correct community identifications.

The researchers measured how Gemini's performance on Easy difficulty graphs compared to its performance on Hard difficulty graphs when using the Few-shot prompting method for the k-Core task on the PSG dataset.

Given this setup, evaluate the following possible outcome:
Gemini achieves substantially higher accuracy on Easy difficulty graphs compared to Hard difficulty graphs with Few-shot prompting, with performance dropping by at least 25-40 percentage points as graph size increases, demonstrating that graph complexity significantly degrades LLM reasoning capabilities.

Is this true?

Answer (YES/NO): YES